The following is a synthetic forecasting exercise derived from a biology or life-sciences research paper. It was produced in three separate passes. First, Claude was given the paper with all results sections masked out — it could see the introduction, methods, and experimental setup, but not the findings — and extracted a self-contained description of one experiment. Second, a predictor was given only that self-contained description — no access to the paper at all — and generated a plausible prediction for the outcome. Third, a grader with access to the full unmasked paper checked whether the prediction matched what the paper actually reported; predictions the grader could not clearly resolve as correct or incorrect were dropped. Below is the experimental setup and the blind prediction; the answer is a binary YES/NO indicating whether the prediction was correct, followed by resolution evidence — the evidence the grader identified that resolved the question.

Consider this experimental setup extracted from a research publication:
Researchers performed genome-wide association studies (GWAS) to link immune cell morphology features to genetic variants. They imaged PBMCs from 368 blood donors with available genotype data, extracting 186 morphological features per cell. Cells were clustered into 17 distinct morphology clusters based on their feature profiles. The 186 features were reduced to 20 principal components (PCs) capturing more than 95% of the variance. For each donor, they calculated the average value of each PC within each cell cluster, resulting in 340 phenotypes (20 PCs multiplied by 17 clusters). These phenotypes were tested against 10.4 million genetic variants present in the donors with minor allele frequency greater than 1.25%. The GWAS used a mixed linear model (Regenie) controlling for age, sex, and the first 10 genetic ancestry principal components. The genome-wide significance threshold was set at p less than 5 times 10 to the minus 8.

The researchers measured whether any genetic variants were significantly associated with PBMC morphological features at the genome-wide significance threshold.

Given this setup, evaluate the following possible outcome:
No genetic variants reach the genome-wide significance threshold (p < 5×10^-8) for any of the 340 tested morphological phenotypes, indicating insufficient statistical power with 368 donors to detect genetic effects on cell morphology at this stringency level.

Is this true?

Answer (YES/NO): NO